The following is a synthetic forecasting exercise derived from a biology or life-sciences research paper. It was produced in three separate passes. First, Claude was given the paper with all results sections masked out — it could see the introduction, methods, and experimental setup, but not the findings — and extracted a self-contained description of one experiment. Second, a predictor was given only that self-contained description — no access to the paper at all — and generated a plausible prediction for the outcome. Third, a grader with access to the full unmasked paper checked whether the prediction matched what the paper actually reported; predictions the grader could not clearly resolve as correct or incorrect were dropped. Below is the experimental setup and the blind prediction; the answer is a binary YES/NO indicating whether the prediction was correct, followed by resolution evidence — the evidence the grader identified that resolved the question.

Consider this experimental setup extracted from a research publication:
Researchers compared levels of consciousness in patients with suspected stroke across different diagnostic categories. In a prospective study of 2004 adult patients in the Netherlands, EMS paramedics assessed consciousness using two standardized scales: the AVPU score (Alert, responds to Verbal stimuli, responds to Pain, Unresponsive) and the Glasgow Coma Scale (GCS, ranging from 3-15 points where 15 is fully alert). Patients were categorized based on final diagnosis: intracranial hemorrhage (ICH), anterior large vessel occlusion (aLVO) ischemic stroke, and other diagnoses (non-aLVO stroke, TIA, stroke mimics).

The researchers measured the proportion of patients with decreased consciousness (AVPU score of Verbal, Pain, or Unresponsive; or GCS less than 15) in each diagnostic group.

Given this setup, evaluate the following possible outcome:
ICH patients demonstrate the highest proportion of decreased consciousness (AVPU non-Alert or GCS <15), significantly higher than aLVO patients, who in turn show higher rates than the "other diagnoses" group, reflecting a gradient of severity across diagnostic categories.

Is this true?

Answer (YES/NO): YES